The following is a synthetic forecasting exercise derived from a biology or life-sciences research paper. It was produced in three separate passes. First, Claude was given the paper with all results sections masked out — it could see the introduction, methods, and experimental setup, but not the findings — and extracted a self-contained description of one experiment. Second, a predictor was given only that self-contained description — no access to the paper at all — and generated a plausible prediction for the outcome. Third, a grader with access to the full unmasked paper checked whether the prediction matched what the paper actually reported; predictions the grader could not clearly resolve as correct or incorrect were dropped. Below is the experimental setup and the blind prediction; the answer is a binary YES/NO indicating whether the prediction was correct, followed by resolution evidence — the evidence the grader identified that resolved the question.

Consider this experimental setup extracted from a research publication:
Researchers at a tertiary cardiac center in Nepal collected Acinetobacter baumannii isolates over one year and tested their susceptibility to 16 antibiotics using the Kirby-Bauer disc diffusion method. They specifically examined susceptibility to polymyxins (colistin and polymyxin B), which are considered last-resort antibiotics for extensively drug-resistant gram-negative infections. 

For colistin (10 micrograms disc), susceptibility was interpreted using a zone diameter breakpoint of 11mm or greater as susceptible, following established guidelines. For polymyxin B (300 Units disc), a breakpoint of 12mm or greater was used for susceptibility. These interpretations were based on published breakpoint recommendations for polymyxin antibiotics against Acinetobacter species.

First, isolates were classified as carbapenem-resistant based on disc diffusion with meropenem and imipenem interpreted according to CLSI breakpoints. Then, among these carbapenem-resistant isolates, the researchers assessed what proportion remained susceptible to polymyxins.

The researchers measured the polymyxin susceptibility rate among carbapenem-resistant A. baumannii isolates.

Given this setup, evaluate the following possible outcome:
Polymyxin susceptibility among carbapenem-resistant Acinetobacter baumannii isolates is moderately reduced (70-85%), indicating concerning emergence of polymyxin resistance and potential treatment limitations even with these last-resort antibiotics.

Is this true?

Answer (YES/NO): NO